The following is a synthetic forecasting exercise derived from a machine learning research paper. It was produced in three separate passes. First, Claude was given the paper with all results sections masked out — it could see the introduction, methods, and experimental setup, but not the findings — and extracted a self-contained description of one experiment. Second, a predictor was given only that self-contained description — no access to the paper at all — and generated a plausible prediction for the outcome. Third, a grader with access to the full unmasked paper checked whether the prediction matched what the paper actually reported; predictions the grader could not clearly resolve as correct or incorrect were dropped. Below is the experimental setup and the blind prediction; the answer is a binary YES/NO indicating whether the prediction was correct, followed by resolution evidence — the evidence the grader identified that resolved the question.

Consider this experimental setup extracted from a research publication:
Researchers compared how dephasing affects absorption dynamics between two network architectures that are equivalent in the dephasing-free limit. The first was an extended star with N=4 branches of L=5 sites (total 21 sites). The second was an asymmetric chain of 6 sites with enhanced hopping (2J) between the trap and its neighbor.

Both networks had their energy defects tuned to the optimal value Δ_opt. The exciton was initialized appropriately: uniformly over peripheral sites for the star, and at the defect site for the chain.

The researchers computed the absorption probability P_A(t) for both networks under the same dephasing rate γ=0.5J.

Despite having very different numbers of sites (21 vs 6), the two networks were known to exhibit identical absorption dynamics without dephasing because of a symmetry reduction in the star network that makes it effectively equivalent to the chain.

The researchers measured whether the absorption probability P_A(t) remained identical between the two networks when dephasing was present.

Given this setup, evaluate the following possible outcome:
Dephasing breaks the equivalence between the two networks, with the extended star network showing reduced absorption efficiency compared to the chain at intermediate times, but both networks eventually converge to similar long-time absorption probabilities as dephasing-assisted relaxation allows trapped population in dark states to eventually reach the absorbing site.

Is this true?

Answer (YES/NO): NO